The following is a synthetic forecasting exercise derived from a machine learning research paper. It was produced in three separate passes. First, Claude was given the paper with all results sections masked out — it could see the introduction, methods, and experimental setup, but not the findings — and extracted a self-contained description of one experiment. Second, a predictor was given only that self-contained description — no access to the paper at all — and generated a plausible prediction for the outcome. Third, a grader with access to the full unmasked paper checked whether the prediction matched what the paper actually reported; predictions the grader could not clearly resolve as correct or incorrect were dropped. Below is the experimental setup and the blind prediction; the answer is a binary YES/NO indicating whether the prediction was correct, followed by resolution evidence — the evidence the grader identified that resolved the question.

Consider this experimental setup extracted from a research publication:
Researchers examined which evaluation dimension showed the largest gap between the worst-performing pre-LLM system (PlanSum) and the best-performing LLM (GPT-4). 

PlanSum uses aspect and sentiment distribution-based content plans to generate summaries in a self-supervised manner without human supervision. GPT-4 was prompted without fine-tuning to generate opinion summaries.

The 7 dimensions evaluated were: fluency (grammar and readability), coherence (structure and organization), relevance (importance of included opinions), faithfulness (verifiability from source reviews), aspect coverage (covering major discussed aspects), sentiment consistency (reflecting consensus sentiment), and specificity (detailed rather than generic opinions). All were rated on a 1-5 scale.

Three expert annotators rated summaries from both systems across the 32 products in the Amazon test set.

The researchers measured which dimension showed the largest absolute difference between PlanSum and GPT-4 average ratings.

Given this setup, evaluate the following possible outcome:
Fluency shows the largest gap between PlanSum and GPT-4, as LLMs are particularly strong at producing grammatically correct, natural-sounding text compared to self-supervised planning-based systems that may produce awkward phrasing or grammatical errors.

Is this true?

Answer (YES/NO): NO